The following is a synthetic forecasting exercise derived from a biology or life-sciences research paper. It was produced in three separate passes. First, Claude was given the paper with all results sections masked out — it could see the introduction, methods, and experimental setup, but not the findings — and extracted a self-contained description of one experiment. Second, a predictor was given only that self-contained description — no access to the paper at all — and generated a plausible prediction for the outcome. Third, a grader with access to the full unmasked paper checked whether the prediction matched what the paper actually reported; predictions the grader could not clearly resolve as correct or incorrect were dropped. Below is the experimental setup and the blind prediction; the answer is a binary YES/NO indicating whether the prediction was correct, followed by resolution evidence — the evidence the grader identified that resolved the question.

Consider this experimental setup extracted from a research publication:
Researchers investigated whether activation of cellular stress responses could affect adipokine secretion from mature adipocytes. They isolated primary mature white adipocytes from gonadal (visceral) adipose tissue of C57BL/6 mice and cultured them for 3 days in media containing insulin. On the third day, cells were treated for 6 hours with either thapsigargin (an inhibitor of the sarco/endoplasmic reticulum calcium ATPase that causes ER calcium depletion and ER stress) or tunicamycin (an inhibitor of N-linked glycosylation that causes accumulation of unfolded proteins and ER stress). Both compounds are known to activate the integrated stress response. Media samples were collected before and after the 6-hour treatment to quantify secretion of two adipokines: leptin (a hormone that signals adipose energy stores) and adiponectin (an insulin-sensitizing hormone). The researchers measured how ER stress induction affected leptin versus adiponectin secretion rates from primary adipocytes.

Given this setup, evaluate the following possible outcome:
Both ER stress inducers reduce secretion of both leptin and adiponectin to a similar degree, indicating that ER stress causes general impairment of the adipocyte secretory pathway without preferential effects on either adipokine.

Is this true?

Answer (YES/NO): YES